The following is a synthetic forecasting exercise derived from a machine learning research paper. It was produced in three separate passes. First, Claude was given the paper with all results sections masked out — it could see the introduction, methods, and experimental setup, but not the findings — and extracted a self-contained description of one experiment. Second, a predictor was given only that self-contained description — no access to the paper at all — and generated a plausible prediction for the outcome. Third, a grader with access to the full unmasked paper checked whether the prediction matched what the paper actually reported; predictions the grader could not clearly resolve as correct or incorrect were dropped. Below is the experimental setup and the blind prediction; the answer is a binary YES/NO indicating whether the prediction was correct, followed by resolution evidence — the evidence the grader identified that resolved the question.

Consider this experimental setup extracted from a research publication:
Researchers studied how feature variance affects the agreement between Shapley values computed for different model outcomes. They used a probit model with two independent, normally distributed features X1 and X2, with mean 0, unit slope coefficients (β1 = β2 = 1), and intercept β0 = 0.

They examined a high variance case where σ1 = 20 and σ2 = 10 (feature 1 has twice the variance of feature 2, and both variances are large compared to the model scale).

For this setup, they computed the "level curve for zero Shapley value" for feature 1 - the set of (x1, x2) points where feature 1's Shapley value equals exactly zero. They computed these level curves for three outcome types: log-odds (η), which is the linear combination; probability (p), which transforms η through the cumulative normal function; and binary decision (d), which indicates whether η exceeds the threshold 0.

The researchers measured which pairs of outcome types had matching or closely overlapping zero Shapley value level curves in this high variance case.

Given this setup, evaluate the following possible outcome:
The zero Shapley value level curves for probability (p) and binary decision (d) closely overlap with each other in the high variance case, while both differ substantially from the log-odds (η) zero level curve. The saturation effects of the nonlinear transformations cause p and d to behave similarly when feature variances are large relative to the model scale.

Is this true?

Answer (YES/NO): YES